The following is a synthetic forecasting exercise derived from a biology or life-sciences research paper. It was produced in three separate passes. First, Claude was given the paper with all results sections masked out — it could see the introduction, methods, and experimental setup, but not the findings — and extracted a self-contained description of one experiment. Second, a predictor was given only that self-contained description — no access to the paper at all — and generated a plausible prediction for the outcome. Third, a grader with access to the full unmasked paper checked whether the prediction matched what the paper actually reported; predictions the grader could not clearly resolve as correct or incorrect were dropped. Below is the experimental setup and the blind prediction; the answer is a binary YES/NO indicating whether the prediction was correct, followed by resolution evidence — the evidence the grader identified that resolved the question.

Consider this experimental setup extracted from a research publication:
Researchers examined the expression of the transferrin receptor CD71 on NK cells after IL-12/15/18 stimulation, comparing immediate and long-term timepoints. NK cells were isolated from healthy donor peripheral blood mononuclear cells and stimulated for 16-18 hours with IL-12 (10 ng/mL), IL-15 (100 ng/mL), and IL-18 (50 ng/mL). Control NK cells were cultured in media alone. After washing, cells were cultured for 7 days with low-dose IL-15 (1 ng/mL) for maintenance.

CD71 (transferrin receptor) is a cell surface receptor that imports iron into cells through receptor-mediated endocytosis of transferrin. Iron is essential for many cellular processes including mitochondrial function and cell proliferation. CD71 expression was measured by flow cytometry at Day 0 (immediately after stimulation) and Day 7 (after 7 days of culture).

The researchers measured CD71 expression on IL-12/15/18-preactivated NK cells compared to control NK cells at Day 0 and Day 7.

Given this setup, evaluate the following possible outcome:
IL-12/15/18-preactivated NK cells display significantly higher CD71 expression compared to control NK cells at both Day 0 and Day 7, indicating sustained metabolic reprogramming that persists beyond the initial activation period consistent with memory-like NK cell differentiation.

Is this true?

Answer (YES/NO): NO